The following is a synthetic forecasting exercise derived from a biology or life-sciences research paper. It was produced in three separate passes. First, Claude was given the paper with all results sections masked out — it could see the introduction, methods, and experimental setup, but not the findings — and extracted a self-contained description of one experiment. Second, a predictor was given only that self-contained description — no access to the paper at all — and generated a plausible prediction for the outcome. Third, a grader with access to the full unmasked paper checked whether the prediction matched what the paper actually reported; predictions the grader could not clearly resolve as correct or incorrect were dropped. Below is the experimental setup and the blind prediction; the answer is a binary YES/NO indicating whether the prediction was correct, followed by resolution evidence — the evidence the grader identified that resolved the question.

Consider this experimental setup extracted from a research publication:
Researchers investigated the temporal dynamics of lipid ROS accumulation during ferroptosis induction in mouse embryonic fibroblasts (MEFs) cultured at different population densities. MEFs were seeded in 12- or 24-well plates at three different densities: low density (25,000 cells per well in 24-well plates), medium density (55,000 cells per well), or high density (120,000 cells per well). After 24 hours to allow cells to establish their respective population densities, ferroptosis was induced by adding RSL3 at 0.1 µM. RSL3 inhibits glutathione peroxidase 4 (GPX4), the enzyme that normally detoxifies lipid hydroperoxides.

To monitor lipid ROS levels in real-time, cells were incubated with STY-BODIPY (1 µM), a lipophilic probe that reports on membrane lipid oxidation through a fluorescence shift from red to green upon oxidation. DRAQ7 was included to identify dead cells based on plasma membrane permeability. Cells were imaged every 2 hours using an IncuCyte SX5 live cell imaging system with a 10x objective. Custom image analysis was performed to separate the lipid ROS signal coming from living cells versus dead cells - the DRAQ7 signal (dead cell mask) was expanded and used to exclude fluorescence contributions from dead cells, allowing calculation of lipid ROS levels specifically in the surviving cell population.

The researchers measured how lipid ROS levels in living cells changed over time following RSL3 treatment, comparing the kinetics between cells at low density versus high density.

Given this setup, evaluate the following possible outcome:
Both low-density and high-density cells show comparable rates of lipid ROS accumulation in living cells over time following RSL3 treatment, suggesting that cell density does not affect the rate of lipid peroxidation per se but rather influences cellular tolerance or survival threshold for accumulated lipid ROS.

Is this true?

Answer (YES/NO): NO